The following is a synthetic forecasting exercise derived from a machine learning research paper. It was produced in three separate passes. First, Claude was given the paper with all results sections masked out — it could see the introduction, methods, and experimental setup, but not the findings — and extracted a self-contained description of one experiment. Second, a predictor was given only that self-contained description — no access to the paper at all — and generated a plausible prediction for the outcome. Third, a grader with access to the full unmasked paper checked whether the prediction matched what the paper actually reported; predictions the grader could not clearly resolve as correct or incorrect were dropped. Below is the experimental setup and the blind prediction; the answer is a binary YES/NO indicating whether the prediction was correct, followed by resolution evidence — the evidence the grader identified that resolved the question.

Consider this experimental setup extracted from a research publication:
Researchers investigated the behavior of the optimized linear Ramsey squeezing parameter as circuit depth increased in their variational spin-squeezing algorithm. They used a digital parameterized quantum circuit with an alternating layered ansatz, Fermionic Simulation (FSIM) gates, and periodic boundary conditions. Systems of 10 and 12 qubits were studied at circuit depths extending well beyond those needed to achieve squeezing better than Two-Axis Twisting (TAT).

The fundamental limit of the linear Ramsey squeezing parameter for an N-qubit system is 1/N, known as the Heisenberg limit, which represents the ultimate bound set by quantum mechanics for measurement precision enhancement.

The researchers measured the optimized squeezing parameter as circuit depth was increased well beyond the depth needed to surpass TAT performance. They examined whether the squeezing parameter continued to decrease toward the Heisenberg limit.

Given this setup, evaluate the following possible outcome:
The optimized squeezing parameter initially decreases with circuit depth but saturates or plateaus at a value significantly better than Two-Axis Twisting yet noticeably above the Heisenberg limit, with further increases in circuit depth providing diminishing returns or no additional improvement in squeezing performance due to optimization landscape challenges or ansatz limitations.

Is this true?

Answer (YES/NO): NO